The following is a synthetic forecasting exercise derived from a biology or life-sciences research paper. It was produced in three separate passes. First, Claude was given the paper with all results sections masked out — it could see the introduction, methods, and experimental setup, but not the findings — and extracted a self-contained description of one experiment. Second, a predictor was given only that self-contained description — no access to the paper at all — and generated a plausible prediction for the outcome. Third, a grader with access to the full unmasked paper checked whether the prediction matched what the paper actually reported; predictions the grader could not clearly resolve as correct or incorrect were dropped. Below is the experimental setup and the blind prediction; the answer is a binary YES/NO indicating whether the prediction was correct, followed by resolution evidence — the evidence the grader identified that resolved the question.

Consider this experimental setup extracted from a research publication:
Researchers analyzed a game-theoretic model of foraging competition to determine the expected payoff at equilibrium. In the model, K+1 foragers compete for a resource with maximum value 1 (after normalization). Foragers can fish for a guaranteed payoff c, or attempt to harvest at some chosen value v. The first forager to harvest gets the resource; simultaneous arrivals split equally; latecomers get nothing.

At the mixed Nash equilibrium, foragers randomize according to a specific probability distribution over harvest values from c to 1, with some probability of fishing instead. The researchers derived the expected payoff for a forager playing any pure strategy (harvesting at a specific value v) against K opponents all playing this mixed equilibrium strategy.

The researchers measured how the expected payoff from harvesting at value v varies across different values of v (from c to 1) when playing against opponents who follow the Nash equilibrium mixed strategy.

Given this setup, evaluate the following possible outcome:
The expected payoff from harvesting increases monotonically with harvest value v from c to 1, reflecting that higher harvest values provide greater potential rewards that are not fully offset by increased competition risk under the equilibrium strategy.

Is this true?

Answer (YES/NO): NO